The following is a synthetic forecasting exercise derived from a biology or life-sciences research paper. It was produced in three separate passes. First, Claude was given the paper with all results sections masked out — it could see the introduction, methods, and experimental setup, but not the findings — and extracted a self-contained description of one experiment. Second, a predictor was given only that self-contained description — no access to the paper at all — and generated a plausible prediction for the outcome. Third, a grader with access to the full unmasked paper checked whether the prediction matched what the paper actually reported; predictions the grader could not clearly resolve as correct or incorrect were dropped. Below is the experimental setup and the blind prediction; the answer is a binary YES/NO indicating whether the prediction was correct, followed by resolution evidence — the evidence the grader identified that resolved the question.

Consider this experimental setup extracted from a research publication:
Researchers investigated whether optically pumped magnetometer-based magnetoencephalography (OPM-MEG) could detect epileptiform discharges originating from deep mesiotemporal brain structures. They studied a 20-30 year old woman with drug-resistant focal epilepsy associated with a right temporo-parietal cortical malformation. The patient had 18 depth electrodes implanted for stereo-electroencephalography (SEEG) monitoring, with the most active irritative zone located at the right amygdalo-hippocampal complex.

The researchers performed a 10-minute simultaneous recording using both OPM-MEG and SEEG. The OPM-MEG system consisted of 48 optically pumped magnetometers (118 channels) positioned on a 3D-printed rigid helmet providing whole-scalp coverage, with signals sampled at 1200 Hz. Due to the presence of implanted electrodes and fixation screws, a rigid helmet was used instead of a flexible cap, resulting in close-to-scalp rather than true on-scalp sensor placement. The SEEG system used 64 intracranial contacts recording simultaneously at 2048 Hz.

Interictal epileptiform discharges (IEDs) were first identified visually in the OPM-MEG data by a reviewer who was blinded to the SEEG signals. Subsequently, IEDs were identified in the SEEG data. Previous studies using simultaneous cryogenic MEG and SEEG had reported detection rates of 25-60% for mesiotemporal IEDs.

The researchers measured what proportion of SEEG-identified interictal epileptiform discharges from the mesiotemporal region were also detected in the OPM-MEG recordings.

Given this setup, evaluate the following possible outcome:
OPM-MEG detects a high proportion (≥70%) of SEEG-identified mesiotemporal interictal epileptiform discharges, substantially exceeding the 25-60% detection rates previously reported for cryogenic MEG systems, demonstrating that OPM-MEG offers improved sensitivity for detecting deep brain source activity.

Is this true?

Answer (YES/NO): NO